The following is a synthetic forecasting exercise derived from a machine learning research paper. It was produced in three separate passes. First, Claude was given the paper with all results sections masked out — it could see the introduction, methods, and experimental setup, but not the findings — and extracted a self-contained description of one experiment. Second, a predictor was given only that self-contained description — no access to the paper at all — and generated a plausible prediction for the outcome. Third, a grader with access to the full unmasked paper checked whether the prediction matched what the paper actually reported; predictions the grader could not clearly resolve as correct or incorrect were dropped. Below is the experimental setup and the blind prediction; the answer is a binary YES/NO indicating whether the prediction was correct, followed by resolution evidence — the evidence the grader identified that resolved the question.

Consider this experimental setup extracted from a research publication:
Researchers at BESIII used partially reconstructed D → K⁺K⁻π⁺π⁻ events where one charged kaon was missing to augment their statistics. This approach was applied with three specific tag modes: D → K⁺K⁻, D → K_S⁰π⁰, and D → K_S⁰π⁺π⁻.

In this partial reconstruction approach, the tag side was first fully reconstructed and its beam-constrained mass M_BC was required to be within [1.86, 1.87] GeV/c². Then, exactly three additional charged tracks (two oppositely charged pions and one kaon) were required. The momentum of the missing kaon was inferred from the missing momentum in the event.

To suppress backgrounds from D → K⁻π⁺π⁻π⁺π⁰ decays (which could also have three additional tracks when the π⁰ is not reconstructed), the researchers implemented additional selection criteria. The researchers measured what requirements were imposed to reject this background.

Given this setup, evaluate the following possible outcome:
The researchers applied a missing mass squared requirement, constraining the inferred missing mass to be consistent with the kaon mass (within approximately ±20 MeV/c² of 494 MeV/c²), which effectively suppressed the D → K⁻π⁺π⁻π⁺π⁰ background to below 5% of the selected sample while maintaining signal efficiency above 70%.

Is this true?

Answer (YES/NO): NO